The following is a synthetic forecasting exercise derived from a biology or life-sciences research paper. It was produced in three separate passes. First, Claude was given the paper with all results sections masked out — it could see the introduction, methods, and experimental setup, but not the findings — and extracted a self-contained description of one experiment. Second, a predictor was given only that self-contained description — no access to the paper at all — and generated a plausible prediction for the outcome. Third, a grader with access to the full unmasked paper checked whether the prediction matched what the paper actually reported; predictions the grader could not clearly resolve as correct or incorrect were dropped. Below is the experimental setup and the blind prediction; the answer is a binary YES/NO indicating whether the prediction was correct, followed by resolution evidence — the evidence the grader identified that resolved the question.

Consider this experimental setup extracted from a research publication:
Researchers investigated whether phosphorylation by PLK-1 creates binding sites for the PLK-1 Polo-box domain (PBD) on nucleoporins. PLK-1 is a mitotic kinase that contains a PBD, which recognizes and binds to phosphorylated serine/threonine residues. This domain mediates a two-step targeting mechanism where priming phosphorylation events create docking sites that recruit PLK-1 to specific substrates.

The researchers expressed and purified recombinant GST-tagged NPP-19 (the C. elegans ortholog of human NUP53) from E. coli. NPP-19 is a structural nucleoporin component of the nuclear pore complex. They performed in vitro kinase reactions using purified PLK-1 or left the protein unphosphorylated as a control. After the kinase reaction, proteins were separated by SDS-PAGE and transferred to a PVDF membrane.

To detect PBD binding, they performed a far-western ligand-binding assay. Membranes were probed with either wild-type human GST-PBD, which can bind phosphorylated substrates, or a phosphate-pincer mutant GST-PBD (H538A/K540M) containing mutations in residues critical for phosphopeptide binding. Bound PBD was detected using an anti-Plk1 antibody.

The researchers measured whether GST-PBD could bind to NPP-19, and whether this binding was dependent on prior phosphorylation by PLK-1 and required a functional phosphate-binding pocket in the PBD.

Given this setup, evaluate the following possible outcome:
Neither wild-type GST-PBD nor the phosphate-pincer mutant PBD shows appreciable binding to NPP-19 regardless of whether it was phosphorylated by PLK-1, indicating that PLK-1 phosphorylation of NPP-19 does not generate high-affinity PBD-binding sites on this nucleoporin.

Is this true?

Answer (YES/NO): NO